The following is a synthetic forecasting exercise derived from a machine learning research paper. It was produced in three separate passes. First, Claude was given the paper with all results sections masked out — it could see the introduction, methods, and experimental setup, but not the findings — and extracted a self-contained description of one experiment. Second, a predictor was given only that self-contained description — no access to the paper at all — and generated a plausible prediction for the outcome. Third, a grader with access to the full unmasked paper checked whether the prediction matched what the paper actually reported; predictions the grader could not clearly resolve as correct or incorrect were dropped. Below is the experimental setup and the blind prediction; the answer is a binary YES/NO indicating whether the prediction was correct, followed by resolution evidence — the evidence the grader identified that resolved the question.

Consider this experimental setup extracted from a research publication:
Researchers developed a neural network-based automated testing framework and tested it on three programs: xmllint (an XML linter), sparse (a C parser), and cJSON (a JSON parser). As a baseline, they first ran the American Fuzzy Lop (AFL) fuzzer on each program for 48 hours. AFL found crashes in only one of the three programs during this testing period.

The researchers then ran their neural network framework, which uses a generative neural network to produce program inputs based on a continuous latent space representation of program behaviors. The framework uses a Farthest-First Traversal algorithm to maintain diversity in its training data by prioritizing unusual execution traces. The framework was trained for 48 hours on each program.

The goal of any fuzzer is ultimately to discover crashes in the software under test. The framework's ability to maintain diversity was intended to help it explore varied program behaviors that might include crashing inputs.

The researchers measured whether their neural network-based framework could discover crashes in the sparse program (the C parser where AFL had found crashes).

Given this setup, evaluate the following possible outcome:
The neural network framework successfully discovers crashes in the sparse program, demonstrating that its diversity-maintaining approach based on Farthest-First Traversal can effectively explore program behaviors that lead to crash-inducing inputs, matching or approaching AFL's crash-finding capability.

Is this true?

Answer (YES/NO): NO